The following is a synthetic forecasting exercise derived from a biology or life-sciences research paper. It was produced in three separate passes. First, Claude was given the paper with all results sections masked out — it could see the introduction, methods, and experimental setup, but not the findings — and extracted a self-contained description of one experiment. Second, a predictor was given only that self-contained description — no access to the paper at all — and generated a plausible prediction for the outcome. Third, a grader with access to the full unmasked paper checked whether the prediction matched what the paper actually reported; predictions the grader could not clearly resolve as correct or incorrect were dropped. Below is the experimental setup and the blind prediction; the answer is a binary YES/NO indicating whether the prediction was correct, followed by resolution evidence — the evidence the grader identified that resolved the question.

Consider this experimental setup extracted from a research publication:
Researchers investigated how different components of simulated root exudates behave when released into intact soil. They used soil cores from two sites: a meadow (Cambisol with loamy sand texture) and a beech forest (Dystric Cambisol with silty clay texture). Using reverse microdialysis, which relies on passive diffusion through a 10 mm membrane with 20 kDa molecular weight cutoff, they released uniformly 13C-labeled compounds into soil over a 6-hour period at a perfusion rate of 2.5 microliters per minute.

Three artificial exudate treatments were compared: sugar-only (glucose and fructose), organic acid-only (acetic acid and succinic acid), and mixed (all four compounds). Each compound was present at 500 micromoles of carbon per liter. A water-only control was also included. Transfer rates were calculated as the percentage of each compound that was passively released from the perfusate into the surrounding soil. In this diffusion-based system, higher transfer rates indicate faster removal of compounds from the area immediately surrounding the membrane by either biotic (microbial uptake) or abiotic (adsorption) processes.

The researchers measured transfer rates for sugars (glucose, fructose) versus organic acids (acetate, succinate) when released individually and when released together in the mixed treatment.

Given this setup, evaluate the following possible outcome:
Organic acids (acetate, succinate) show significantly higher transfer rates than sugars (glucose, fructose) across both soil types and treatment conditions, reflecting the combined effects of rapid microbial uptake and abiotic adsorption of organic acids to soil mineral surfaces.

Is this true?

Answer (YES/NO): YES